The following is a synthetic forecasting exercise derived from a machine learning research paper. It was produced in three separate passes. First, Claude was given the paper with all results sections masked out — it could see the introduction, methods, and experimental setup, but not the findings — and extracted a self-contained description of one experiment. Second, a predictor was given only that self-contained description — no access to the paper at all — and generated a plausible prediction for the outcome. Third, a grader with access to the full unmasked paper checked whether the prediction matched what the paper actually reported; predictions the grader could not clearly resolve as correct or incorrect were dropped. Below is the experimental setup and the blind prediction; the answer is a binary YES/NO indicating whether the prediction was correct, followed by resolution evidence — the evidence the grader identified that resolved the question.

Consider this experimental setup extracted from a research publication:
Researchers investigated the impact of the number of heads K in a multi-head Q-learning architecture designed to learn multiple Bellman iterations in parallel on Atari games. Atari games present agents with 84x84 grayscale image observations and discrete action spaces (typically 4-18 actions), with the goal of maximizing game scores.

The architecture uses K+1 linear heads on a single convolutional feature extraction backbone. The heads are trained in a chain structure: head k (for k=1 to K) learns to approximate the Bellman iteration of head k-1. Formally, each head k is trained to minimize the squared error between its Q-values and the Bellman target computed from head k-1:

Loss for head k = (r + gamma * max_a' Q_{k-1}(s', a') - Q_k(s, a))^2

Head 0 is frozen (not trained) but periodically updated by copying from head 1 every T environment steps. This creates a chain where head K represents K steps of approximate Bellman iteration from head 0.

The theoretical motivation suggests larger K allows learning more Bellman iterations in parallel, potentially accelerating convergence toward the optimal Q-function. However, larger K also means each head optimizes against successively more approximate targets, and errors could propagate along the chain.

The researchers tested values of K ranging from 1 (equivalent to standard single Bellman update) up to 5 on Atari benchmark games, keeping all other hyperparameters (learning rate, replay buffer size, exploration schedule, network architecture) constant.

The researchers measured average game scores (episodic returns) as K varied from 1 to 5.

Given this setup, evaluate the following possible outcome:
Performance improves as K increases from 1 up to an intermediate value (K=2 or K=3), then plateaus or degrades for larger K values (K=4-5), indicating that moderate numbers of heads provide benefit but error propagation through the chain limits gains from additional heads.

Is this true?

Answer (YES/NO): NO